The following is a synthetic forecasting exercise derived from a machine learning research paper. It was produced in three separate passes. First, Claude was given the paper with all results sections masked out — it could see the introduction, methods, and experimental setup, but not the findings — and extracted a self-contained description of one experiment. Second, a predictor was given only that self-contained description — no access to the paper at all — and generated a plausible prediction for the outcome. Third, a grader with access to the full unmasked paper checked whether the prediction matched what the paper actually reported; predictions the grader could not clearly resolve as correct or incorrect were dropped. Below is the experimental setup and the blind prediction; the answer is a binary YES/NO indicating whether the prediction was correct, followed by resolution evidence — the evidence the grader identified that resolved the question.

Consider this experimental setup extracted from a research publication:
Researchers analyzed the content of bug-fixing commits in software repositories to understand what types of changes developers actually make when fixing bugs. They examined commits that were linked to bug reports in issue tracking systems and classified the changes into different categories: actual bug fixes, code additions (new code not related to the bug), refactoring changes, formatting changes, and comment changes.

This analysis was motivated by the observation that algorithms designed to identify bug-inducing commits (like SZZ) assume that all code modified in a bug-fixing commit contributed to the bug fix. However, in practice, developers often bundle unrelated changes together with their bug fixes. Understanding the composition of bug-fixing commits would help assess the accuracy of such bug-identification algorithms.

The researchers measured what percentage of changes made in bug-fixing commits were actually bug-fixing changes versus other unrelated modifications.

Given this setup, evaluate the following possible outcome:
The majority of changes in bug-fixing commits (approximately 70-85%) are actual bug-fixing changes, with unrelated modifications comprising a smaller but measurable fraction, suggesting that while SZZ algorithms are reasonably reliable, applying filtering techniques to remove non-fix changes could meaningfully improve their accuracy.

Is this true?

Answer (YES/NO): NO